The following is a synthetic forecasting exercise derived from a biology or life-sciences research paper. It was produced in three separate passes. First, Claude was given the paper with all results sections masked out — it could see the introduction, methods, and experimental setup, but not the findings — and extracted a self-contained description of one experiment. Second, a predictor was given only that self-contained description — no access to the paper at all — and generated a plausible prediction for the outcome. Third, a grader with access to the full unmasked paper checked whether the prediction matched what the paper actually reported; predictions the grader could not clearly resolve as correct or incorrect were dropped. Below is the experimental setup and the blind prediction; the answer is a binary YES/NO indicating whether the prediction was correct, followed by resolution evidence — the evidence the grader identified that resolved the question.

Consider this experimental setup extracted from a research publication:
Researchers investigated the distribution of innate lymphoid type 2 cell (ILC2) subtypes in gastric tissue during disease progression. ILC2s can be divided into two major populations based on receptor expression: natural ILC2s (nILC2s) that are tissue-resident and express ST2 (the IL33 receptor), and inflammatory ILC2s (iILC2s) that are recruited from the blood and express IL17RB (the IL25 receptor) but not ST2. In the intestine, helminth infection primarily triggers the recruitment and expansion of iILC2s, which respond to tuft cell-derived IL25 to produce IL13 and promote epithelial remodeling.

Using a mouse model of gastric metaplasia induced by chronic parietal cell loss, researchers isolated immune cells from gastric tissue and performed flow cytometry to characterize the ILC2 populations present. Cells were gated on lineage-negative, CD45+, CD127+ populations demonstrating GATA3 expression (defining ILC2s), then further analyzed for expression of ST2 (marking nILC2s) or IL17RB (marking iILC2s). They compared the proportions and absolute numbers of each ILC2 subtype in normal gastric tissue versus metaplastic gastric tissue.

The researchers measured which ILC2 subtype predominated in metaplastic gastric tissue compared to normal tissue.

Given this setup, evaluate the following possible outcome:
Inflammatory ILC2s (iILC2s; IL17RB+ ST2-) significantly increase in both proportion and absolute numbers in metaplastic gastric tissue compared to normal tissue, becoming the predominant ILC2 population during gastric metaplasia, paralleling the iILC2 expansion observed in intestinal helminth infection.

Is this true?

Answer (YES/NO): YES